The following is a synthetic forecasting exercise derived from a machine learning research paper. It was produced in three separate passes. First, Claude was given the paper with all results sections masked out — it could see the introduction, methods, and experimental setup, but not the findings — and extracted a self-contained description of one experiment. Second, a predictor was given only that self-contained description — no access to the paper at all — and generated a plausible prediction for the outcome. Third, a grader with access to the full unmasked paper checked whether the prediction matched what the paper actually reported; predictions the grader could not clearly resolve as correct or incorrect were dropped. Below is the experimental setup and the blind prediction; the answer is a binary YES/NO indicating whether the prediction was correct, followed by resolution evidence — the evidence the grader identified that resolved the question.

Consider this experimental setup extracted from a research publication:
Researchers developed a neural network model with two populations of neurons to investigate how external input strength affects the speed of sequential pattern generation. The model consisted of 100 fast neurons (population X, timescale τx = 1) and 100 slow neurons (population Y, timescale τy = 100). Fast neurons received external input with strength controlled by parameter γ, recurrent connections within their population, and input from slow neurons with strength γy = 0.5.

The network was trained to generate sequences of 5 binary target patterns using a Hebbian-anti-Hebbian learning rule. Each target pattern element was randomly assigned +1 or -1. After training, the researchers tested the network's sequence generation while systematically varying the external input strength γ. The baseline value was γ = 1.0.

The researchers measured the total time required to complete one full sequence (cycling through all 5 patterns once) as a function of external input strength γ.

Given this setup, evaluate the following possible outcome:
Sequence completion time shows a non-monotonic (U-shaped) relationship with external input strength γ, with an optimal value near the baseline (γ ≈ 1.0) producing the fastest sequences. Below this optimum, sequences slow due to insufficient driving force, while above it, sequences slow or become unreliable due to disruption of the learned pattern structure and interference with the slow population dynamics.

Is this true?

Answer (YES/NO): NO